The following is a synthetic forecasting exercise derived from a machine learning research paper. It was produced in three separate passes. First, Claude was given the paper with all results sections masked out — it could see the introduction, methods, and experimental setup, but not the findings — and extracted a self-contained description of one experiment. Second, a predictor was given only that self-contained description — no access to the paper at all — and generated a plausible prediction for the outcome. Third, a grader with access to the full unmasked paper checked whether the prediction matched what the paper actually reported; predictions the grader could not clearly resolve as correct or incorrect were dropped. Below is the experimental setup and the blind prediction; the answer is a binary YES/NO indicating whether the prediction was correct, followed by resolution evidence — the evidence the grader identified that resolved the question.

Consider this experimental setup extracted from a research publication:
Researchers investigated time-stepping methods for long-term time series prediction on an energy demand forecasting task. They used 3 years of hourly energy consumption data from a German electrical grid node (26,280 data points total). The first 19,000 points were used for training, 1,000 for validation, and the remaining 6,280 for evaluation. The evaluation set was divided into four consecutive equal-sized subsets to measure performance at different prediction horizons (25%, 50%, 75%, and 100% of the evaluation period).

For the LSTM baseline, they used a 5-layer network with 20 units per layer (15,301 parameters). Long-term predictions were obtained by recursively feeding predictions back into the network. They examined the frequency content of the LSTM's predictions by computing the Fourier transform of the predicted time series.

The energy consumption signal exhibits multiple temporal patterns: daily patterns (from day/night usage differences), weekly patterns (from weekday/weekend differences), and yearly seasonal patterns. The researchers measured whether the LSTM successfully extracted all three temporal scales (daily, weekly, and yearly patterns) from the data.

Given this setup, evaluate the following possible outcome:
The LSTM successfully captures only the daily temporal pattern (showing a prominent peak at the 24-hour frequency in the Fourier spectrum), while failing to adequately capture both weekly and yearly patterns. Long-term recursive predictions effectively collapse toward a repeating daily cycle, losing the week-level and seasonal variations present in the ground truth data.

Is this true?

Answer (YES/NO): YES